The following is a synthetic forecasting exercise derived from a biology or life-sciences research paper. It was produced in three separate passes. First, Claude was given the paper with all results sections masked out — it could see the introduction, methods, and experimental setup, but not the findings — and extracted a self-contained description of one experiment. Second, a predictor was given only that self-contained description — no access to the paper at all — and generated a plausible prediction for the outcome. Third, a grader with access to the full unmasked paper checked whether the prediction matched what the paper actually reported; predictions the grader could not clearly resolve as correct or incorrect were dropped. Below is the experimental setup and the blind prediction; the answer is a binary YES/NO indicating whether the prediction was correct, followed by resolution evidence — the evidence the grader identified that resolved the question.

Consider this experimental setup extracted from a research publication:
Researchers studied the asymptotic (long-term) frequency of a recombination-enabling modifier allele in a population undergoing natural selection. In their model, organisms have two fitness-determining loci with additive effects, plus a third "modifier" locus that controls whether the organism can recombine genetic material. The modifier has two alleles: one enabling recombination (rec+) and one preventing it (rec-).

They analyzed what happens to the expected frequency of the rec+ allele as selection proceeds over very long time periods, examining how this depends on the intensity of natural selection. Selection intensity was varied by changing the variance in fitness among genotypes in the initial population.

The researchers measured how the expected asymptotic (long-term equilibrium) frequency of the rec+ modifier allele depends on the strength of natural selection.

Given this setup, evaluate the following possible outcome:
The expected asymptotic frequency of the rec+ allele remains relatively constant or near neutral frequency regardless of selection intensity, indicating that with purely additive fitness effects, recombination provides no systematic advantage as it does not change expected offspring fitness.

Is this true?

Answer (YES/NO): NO